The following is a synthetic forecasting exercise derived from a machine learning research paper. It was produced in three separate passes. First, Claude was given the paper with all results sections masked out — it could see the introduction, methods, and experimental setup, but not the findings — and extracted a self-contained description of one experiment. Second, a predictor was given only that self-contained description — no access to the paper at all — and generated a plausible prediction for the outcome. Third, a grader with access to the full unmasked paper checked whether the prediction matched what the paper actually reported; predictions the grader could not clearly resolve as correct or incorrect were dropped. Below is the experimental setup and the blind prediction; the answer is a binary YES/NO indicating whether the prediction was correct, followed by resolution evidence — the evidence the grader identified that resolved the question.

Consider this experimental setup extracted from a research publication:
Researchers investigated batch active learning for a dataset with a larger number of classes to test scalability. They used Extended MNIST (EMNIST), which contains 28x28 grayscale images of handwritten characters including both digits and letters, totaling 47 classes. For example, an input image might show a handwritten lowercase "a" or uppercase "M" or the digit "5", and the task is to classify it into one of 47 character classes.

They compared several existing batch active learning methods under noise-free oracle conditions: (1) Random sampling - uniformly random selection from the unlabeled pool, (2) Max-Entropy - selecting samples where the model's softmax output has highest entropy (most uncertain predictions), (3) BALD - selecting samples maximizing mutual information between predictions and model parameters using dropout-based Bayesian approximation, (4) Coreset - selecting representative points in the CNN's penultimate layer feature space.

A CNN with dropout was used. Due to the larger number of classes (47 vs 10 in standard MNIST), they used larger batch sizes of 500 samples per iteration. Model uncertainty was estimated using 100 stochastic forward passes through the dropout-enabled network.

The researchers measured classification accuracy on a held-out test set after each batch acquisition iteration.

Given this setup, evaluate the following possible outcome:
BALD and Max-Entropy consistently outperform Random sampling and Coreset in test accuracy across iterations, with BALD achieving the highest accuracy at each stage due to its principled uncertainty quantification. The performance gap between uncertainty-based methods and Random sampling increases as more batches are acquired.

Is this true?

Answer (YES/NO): NO